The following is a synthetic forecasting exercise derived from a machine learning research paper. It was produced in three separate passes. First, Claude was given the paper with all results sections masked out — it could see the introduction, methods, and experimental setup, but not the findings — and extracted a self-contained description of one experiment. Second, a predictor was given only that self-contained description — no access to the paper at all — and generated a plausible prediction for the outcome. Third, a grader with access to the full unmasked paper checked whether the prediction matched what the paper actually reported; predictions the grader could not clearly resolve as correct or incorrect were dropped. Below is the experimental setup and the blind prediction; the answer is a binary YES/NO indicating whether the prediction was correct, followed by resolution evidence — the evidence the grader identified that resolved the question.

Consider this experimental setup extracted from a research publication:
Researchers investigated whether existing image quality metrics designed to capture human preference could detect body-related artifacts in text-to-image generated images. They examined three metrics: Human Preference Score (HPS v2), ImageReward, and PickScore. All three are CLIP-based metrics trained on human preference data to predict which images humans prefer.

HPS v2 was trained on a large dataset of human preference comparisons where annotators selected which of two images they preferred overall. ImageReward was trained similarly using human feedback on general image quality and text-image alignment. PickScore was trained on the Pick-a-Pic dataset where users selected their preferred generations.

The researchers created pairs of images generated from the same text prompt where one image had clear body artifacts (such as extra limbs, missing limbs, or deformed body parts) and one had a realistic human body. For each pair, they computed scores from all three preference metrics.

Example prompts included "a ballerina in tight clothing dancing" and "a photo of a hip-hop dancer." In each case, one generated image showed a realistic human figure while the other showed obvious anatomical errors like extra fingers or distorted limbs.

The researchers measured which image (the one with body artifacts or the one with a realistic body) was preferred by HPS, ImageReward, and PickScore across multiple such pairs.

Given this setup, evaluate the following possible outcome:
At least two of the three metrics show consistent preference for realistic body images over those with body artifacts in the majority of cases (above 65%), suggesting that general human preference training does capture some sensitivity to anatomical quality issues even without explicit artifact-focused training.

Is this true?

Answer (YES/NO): NO